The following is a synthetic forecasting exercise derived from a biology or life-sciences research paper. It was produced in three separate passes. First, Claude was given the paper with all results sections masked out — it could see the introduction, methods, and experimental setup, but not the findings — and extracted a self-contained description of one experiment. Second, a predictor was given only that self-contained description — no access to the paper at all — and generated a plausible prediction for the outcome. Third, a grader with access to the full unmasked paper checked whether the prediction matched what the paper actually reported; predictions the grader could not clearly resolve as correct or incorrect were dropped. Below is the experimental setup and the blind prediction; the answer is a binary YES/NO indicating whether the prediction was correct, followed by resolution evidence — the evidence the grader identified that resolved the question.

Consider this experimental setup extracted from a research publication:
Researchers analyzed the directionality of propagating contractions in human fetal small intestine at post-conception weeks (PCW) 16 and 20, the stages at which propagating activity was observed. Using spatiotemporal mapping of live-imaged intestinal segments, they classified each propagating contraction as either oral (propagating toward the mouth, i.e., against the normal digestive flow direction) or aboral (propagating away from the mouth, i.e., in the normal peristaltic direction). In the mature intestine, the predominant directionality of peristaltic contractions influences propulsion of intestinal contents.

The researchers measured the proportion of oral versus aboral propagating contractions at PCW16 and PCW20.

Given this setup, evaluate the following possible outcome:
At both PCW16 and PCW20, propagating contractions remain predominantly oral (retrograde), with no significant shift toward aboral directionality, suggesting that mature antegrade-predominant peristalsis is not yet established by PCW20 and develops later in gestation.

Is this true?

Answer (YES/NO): NO